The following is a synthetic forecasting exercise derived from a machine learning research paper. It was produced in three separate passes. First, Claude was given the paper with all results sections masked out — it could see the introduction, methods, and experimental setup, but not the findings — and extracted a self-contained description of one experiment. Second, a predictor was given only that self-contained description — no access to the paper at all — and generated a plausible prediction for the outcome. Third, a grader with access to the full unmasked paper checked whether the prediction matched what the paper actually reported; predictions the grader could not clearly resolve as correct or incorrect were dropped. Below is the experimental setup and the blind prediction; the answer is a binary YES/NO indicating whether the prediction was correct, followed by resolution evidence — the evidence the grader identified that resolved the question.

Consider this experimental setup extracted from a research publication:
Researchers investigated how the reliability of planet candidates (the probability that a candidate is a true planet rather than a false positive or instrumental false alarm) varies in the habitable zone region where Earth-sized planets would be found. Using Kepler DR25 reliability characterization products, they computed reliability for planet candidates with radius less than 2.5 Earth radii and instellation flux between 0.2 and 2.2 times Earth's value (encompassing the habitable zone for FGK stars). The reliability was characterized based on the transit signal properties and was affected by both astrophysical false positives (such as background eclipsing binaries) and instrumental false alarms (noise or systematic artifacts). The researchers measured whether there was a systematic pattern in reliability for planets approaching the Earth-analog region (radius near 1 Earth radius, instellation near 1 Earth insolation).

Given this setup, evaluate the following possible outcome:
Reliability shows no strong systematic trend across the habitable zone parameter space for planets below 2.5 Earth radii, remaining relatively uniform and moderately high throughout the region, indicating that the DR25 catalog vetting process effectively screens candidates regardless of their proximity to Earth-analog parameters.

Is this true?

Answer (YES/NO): NO